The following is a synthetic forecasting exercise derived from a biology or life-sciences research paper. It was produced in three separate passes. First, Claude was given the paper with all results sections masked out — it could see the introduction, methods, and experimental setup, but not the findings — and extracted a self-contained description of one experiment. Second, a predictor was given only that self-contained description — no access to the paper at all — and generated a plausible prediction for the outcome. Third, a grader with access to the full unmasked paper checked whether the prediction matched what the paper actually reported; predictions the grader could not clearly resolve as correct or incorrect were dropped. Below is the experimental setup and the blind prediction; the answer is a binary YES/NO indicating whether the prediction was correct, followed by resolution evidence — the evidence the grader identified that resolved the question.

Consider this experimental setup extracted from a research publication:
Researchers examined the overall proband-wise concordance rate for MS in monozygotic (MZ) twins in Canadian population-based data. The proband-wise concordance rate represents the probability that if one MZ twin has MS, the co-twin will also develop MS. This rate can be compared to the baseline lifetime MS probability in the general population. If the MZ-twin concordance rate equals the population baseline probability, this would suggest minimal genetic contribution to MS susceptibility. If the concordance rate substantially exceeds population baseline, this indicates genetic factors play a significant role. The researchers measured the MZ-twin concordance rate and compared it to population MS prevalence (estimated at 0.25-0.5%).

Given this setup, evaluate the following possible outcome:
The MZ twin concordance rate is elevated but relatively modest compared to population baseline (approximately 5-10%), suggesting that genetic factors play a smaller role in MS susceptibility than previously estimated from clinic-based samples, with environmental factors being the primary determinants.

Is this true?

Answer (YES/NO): NO